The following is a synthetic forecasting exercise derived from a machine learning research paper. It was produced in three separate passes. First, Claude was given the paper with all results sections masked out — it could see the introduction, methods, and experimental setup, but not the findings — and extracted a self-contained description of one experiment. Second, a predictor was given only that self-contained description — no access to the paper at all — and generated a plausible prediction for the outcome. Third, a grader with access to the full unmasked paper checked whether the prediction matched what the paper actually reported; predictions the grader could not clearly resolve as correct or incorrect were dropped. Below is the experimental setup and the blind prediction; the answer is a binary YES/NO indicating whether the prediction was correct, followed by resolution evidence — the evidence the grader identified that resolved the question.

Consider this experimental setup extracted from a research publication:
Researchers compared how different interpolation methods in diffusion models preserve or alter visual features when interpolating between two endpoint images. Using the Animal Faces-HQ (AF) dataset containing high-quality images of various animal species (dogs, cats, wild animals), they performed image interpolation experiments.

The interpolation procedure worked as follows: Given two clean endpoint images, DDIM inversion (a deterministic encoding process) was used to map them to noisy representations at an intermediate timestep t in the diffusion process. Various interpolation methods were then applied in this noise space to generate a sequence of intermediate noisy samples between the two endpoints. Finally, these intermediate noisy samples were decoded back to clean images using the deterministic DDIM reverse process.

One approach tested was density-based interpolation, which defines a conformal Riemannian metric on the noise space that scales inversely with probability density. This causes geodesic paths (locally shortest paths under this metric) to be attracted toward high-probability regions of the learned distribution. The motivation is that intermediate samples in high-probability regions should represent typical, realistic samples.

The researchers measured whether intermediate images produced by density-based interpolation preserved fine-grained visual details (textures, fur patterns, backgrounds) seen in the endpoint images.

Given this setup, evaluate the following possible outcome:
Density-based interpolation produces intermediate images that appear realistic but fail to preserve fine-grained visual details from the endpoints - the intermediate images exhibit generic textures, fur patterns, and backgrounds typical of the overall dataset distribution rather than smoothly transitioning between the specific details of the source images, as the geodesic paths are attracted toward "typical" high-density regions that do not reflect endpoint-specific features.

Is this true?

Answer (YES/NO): YES